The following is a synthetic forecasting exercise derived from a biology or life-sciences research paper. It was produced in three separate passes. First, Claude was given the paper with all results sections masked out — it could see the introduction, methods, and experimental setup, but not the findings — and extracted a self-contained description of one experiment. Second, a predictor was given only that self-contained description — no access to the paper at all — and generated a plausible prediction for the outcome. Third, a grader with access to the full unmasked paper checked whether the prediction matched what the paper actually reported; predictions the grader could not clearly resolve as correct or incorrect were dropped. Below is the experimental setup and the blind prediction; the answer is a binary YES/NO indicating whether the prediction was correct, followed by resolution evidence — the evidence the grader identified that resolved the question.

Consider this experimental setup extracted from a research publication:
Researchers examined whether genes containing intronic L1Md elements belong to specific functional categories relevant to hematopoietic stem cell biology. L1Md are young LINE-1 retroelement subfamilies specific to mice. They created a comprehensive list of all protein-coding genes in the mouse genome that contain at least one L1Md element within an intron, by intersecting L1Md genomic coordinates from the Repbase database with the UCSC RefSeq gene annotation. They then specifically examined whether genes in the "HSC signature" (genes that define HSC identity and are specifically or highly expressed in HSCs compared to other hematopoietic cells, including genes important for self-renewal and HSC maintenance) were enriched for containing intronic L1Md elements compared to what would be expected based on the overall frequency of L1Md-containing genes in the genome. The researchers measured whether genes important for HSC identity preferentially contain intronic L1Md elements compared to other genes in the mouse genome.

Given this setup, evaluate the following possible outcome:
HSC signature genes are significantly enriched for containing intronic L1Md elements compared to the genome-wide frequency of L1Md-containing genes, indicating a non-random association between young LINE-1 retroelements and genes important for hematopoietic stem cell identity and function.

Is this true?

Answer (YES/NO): YES